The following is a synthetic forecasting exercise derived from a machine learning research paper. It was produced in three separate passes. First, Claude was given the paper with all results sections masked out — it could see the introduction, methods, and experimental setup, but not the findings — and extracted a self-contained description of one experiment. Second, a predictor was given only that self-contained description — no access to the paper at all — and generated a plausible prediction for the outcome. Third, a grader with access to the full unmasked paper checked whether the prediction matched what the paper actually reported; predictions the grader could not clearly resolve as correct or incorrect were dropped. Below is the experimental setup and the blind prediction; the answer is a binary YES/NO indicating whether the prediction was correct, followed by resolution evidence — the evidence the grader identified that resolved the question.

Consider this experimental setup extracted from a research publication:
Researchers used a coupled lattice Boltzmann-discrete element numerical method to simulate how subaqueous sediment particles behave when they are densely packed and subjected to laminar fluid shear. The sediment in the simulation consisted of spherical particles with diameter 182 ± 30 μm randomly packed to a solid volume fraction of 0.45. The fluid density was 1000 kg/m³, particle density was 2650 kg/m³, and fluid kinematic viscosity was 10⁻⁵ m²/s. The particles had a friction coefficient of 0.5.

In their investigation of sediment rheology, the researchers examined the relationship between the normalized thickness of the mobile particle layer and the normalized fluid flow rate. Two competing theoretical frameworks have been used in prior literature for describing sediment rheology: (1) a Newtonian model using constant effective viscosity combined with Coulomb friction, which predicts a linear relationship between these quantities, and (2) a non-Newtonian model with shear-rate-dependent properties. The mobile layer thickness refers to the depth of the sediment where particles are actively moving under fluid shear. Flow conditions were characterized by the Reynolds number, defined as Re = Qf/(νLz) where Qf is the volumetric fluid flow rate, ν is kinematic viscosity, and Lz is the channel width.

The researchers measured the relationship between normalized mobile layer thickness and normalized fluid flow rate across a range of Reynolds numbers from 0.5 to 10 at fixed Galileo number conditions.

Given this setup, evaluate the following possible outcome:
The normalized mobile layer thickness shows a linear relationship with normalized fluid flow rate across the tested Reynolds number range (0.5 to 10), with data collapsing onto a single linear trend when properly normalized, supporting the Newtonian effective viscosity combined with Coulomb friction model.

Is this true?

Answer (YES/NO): NO